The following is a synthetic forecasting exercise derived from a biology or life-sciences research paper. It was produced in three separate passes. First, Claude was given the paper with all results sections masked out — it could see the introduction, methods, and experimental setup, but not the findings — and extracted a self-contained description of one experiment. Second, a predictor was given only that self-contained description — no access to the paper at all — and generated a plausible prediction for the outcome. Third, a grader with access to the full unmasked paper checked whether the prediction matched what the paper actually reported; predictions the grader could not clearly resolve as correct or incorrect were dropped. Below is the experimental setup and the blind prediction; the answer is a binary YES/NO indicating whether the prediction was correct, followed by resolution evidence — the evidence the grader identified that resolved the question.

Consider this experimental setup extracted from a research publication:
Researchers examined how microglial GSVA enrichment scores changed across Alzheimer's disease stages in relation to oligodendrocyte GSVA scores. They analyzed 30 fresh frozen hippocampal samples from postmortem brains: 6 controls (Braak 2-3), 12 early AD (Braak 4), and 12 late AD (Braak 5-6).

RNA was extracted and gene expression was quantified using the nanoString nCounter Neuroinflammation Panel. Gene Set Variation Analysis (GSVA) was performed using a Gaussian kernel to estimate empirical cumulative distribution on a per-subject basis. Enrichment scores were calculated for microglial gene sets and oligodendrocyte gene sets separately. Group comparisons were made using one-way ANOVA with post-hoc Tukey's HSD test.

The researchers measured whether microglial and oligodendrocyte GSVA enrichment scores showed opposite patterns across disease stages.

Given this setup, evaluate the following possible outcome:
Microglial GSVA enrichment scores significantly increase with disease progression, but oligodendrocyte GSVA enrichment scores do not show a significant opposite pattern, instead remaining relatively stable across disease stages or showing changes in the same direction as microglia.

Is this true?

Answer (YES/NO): NO